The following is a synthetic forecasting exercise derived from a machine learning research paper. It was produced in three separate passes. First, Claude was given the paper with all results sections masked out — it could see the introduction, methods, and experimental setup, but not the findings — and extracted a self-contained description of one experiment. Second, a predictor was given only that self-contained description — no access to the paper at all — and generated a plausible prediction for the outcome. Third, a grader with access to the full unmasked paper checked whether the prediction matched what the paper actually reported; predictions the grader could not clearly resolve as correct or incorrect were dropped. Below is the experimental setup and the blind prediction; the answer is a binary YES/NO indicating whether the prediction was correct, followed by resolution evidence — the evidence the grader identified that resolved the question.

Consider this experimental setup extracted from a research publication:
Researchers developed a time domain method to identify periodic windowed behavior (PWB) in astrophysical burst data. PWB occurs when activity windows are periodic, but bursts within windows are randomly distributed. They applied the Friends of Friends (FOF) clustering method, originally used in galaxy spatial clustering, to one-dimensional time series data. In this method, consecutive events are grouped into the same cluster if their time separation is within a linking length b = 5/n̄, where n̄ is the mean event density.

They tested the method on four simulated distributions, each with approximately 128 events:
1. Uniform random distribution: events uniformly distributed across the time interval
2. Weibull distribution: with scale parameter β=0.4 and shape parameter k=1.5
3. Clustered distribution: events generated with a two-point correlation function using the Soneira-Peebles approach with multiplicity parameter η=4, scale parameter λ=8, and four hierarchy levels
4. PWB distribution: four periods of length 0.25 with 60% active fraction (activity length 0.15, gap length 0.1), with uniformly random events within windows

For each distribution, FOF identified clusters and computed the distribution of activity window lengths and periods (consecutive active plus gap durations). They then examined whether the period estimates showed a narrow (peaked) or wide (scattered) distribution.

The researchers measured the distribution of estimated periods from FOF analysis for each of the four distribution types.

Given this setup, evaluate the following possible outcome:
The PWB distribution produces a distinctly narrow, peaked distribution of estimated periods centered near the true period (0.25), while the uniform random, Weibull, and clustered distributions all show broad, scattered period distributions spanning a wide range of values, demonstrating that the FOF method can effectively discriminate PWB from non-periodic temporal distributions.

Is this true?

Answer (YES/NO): YES